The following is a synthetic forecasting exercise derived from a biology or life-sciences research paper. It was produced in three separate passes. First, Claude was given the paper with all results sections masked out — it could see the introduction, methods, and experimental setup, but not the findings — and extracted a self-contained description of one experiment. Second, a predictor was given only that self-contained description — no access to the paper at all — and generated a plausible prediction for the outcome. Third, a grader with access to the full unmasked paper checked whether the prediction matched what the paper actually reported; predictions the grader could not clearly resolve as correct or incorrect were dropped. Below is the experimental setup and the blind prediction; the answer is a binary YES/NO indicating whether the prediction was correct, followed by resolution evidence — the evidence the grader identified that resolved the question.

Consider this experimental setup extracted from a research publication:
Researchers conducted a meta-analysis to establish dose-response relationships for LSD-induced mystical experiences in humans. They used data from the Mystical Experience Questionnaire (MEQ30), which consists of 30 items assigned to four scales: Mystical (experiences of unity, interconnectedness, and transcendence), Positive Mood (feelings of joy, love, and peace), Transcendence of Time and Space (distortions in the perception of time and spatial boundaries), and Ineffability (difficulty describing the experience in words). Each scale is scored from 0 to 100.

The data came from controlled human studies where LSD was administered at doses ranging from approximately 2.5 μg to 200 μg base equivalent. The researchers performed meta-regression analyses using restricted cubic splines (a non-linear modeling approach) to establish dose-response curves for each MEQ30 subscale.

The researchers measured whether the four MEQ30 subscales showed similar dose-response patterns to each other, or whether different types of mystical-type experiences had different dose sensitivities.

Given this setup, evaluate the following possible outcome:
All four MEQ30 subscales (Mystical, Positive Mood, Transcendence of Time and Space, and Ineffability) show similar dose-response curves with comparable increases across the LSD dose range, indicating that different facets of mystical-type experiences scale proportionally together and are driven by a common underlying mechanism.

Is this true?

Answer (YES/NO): NO